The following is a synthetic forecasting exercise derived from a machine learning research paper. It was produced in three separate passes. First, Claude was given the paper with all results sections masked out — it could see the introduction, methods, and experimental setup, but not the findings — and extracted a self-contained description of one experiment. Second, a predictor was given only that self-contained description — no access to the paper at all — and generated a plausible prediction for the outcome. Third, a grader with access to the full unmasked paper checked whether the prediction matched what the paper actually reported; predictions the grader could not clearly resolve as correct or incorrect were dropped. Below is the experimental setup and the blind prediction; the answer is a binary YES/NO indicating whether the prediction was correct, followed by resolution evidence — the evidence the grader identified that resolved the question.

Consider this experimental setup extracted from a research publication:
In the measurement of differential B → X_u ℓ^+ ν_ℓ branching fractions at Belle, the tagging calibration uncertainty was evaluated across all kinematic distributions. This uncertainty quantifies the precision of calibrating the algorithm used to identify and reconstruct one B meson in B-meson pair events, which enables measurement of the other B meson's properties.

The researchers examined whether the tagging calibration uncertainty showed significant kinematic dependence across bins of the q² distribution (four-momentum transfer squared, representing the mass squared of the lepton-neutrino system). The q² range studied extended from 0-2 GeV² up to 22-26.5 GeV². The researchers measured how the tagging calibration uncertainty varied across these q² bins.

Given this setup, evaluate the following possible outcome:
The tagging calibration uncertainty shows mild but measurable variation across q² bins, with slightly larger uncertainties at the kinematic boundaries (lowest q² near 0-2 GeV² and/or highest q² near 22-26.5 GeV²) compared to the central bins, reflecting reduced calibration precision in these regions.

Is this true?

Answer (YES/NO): NO